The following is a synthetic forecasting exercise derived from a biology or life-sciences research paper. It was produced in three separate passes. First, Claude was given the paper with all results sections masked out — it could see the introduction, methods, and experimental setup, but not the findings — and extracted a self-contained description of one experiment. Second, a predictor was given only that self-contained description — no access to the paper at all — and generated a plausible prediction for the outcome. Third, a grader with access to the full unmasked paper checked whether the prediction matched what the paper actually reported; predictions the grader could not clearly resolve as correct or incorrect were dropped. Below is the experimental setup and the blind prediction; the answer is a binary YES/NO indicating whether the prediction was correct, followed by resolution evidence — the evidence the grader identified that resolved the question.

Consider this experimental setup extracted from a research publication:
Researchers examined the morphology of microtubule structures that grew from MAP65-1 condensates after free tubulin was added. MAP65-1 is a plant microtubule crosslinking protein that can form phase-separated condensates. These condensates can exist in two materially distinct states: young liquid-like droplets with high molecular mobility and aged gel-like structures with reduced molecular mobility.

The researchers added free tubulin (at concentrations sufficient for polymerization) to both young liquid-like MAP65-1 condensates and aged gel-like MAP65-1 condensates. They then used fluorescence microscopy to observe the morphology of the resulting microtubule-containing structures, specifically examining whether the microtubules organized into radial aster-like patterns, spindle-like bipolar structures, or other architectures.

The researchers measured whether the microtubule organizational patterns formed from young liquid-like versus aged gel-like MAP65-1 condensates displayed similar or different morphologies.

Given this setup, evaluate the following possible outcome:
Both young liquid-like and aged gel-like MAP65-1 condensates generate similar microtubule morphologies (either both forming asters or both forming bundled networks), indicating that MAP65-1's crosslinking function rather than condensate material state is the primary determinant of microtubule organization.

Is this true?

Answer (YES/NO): NO